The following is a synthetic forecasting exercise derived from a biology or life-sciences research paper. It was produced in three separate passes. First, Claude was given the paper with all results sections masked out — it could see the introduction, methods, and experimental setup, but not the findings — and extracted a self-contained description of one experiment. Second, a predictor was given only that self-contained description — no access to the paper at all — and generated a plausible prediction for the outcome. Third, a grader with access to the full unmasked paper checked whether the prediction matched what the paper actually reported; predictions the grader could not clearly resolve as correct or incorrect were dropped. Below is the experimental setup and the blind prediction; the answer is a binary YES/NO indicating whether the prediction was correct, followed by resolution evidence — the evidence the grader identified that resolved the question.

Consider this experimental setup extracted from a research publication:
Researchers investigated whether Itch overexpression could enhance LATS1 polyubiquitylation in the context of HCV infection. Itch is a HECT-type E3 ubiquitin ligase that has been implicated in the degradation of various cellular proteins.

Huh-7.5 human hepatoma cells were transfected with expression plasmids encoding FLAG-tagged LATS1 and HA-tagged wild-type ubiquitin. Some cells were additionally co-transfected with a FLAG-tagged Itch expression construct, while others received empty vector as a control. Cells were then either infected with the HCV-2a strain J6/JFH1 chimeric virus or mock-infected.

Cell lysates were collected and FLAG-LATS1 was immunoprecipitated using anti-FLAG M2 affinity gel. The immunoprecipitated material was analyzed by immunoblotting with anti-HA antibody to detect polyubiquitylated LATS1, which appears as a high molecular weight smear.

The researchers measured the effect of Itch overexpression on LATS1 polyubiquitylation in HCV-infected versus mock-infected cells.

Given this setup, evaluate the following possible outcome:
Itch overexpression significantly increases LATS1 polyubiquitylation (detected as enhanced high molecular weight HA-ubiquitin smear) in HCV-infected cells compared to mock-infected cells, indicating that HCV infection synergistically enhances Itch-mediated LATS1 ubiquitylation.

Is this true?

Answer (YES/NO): YES